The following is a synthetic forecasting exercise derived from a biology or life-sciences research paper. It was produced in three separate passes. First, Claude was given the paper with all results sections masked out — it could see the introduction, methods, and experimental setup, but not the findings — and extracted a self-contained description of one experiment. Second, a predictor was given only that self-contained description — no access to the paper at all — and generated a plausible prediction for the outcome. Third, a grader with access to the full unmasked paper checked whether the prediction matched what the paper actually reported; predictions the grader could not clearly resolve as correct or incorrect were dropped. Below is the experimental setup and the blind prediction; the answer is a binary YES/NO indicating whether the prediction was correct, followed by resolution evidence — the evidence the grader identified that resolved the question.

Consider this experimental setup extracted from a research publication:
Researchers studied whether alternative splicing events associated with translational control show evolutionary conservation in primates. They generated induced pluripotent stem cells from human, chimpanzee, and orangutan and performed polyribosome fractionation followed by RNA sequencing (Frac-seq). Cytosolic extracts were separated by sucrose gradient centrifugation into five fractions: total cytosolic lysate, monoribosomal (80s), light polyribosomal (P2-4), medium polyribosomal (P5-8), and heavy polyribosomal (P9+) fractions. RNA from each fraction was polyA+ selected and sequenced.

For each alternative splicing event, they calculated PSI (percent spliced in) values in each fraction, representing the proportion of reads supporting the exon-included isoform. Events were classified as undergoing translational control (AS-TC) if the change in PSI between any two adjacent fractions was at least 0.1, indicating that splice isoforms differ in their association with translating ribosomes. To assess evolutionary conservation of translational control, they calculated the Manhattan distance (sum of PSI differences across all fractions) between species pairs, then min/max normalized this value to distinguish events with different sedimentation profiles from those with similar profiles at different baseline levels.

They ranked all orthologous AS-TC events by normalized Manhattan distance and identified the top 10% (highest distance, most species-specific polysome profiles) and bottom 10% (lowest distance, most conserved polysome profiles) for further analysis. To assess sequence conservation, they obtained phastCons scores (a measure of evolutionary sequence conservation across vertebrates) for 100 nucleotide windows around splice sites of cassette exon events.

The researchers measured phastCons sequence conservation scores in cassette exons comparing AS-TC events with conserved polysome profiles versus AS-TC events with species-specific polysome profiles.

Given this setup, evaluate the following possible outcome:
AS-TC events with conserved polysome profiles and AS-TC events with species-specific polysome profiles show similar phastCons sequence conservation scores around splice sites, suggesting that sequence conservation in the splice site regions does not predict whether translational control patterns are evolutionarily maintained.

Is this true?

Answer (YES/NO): NO